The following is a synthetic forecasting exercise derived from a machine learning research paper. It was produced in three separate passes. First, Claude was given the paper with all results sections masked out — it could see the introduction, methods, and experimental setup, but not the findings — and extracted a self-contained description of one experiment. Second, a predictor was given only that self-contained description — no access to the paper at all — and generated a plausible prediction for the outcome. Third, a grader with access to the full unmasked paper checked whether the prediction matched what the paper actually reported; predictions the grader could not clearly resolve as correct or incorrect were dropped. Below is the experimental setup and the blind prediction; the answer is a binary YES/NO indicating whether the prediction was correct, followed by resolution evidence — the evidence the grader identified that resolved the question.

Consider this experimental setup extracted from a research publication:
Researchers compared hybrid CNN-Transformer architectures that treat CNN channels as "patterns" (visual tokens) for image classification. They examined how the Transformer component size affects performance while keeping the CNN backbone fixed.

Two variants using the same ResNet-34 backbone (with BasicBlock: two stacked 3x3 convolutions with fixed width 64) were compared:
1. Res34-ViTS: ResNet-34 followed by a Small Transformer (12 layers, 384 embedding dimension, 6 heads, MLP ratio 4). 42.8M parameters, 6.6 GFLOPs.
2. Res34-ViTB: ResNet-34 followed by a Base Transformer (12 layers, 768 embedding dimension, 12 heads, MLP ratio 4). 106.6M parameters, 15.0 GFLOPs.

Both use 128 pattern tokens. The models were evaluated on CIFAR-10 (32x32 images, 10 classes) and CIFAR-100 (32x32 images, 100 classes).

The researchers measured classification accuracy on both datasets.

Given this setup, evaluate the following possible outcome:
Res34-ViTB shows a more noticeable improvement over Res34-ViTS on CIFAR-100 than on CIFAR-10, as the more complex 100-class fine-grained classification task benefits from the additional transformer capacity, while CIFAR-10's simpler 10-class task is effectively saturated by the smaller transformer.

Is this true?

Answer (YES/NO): YES